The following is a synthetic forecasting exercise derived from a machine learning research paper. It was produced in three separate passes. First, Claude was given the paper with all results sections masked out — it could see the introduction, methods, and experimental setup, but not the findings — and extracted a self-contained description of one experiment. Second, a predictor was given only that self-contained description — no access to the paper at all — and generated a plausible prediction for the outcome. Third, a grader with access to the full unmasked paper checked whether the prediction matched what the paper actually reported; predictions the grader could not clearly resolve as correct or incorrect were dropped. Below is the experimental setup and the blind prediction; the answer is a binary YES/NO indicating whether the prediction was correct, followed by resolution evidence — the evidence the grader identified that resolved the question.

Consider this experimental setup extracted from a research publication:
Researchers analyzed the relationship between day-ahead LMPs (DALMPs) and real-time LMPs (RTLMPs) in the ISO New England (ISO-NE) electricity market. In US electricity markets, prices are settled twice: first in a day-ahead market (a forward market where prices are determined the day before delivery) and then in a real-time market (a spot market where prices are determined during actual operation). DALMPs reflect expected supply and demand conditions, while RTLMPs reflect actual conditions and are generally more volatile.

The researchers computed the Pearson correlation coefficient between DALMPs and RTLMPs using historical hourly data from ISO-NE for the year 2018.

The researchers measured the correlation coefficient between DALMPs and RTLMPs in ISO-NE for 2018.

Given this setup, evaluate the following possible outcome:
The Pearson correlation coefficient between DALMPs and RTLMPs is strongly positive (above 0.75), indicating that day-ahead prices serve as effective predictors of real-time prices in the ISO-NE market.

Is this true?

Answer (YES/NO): NO